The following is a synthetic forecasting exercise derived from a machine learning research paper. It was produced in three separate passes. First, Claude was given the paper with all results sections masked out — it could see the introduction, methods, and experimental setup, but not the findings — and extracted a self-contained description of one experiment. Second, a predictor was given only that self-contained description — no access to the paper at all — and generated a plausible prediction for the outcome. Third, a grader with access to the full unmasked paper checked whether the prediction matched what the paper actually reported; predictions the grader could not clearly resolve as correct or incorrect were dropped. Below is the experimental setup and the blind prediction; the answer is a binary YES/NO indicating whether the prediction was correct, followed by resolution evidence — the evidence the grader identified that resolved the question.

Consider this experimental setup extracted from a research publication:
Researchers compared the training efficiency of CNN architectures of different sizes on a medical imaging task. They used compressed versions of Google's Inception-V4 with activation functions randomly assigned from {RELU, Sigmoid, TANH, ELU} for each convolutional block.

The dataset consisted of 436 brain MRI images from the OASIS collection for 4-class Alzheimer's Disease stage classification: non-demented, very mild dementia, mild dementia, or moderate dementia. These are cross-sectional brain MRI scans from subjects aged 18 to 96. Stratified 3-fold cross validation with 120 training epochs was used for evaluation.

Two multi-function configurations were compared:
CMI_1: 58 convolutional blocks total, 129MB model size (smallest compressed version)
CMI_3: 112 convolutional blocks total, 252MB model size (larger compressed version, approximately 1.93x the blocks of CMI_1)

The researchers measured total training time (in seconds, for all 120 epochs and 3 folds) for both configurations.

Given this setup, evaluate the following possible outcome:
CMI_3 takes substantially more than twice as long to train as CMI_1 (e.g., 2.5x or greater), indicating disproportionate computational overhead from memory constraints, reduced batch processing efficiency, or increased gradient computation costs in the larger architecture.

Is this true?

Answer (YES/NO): NO